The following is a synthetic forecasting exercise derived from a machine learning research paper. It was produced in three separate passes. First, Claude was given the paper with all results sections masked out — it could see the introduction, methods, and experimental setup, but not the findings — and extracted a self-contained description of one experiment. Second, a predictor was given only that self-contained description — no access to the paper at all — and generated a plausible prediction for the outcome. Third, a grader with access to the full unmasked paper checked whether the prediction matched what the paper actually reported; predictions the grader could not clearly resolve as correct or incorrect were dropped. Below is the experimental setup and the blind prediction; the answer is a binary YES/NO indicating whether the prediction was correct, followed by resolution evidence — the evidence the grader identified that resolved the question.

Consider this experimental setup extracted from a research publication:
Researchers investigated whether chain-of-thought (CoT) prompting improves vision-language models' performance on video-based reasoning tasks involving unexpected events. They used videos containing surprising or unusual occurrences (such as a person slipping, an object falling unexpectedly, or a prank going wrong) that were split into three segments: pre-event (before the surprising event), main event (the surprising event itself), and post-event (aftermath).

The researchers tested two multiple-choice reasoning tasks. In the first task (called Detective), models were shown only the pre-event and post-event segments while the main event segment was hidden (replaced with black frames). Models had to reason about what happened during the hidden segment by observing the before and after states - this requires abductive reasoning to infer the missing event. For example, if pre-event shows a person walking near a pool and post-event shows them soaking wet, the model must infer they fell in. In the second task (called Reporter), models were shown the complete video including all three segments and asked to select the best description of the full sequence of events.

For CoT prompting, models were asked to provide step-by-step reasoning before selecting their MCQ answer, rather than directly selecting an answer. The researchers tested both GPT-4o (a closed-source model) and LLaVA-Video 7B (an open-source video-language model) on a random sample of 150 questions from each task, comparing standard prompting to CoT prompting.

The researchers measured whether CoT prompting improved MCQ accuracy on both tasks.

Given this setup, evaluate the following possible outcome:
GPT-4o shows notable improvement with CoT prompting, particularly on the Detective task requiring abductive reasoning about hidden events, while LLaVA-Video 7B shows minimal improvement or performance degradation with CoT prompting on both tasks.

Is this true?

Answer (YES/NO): NO